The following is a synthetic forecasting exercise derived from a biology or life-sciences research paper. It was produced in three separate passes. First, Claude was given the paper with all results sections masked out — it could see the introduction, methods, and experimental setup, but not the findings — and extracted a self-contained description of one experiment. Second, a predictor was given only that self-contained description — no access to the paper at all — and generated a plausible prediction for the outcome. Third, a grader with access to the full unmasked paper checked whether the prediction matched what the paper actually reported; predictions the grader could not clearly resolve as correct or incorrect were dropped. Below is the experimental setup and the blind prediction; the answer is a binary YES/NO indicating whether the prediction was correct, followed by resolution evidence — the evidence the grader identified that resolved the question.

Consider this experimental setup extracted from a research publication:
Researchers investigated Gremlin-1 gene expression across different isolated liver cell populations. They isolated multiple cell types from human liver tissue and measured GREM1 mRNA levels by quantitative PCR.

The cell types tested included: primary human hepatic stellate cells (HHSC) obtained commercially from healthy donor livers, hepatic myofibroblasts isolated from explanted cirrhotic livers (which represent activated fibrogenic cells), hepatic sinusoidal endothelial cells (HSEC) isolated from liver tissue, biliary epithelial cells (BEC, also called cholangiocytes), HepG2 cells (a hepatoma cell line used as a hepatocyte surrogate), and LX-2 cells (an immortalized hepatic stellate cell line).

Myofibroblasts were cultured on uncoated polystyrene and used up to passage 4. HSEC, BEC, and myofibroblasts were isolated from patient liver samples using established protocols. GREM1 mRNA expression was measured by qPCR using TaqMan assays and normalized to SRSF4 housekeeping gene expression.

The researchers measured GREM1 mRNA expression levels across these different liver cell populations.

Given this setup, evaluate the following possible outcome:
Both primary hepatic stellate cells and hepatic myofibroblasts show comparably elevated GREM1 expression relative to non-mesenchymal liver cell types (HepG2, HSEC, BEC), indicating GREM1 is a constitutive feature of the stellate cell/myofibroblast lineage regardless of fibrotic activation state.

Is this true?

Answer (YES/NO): NO